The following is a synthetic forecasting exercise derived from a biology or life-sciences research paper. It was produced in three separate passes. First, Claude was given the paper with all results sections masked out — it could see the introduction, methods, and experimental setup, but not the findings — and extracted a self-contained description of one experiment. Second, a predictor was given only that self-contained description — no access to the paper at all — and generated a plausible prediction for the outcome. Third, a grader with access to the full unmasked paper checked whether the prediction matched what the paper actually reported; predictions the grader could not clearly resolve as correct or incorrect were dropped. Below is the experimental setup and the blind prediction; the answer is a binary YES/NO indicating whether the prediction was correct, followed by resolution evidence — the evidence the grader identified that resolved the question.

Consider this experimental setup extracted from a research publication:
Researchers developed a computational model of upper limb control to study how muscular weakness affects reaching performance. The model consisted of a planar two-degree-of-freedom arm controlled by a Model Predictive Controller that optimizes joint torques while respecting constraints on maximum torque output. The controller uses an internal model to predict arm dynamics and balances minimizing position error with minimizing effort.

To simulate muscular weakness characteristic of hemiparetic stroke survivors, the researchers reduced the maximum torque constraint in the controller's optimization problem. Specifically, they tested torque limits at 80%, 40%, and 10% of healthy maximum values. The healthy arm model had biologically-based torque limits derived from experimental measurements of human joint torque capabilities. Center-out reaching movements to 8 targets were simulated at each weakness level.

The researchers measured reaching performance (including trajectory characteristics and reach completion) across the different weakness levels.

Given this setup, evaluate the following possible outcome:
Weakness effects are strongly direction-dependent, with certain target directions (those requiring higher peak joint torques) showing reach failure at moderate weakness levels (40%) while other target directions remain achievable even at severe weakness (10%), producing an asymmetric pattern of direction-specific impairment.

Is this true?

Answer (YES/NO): NO